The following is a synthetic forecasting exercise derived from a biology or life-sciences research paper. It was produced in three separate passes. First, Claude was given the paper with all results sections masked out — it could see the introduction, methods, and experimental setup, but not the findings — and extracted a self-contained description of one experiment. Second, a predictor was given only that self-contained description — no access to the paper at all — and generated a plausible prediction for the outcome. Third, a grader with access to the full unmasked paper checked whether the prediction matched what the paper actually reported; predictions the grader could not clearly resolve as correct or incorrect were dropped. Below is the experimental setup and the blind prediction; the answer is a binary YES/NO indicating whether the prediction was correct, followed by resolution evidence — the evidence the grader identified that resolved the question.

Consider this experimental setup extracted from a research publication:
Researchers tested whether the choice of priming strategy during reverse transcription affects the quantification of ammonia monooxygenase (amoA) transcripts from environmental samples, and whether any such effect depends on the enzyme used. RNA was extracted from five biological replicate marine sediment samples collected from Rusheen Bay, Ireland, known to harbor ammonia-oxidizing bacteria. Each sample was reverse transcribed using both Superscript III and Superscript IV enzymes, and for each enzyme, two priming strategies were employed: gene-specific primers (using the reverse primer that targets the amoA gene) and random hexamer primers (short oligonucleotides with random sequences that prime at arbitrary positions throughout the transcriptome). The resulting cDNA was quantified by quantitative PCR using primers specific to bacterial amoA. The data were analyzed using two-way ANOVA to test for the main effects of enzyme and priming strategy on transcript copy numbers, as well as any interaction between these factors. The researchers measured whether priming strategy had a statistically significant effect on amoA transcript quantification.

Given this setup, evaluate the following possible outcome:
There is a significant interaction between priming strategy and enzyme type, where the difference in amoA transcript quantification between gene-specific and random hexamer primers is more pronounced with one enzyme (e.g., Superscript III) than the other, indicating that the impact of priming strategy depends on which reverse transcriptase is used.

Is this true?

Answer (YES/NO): NO